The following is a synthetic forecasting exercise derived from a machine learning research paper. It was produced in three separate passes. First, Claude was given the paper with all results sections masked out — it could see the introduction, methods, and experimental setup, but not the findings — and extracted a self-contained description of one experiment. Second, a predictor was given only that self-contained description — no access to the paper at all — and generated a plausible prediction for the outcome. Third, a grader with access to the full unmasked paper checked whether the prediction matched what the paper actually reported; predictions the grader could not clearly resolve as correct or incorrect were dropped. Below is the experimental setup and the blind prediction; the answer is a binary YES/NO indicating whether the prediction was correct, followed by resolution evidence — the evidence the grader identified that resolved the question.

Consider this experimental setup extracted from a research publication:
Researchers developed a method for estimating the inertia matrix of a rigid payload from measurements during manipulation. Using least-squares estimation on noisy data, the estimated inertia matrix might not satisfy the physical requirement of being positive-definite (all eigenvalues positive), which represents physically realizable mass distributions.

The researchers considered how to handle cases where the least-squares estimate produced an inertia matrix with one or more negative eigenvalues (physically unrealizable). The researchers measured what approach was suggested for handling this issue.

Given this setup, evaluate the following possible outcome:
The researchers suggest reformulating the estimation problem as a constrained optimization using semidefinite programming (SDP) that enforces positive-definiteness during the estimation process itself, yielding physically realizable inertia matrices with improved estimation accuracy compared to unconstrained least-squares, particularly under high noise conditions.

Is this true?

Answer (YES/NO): NO